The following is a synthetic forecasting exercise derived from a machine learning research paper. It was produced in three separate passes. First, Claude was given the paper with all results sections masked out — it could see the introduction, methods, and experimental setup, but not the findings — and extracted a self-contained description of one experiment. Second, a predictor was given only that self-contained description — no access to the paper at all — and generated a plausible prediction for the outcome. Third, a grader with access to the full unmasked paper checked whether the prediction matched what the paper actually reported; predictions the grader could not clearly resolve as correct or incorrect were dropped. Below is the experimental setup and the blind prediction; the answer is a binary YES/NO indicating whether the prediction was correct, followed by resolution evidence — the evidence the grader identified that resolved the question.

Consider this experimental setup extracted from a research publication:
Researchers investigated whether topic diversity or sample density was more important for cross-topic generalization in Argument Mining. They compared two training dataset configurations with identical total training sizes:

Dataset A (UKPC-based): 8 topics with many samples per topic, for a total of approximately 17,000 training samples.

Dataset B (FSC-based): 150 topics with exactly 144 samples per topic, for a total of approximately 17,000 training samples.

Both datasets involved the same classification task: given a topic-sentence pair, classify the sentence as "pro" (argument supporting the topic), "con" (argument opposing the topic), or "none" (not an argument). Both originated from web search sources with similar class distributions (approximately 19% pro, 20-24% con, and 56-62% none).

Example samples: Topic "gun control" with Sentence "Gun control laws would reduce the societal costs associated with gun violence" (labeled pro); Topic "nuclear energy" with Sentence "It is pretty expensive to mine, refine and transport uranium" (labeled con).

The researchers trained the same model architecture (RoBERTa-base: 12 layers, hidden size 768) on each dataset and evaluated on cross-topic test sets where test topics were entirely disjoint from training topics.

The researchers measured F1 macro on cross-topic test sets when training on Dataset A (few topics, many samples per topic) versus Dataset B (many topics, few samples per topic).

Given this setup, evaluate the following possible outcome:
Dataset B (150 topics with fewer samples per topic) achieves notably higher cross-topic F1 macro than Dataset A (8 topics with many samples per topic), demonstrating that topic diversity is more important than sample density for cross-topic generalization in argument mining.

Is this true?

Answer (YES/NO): YES